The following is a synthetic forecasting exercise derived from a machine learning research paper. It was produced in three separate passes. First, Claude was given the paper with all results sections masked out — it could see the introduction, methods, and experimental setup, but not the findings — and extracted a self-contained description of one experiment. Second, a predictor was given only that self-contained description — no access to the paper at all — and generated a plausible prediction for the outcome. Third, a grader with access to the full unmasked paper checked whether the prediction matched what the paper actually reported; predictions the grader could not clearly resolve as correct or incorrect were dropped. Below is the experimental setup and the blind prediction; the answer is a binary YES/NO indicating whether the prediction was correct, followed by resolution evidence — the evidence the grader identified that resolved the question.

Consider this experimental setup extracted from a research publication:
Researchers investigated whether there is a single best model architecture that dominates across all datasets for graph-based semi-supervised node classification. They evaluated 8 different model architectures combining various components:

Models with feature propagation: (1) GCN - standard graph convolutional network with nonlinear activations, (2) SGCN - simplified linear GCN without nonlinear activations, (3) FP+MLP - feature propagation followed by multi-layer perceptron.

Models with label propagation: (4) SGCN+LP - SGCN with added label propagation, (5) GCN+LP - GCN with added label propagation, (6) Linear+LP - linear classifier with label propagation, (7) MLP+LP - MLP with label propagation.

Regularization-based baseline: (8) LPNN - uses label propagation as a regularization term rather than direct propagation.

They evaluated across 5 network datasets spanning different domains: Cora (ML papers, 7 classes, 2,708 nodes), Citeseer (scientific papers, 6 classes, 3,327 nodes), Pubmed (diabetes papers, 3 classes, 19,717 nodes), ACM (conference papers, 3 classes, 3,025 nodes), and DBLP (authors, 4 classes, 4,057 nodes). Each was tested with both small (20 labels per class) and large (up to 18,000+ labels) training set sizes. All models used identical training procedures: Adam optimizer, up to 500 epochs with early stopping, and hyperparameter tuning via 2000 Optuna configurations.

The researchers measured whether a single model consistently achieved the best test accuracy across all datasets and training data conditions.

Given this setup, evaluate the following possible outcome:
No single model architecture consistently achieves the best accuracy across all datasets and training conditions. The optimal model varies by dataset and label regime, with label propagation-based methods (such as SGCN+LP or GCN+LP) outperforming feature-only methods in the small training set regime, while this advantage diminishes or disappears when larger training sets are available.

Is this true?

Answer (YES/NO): NO